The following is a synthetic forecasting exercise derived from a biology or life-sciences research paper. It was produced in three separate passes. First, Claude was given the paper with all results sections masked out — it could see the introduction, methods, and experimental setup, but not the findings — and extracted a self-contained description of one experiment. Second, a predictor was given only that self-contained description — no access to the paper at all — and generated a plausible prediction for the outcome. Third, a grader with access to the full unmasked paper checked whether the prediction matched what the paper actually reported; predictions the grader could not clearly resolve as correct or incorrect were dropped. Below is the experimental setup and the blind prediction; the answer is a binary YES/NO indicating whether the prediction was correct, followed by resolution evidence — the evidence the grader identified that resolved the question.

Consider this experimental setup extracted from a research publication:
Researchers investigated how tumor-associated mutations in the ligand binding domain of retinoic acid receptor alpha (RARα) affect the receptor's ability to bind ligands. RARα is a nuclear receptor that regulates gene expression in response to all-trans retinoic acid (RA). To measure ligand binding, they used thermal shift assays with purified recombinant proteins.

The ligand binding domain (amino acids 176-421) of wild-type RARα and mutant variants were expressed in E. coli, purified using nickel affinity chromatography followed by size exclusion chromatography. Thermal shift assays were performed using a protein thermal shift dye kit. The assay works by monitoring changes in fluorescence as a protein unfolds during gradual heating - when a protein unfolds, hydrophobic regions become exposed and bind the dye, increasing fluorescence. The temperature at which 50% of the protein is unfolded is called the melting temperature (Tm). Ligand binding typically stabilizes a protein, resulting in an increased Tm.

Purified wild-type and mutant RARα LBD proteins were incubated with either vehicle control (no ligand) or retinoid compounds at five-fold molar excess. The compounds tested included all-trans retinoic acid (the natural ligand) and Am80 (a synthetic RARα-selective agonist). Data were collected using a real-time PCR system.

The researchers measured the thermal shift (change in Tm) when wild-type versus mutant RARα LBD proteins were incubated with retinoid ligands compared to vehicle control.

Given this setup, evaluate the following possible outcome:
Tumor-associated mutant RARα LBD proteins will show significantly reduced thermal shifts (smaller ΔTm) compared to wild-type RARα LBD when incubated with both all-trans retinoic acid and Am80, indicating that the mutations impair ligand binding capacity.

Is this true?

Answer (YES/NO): NO